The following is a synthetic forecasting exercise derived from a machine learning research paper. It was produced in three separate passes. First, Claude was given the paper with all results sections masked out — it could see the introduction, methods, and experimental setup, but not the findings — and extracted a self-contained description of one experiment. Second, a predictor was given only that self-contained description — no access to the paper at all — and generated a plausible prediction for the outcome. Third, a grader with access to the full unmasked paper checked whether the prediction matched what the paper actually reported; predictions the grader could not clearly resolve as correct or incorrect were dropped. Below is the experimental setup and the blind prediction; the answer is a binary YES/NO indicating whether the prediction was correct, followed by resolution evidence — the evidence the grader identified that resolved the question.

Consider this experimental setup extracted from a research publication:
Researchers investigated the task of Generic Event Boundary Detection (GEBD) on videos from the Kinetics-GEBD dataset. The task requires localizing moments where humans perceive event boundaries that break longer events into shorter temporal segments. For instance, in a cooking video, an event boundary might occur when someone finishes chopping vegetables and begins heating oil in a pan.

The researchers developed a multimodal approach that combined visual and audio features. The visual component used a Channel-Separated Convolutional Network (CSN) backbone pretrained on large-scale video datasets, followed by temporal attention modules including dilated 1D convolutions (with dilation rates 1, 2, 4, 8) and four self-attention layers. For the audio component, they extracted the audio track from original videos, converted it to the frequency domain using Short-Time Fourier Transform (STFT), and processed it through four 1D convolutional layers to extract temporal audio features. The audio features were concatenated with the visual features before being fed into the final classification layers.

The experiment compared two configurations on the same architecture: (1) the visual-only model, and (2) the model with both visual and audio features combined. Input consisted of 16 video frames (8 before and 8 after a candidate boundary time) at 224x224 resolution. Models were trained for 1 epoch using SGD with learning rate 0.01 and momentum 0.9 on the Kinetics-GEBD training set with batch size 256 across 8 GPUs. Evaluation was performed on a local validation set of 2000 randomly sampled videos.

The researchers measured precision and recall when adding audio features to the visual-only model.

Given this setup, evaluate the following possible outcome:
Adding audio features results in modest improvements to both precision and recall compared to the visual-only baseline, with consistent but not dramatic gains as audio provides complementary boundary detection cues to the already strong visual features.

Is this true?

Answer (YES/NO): NO